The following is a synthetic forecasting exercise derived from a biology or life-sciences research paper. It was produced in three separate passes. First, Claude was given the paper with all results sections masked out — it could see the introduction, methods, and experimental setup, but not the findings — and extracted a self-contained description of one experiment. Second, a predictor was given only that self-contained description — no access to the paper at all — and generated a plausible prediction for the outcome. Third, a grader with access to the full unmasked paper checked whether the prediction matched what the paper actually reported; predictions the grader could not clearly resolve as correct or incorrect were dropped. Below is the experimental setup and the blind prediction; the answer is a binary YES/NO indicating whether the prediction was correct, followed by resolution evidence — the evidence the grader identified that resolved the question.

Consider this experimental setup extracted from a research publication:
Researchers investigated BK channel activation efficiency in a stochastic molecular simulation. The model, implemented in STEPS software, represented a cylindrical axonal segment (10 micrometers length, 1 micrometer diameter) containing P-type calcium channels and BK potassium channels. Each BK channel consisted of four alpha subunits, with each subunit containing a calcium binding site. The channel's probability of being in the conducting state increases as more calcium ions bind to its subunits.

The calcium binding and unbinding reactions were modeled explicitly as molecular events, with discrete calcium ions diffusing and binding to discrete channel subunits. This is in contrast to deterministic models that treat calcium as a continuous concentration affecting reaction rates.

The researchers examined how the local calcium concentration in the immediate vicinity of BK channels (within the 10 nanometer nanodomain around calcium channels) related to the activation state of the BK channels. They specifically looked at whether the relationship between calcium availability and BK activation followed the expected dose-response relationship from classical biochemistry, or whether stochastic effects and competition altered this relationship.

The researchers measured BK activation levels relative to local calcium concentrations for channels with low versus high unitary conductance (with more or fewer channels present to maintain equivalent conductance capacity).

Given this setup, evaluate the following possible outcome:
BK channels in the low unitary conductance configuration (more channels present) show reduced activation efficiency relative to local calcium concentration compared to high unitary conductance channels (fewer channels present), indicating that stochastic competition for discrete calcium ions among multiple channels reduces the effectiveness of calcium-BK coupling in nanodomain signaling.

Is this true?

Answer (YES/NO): YES